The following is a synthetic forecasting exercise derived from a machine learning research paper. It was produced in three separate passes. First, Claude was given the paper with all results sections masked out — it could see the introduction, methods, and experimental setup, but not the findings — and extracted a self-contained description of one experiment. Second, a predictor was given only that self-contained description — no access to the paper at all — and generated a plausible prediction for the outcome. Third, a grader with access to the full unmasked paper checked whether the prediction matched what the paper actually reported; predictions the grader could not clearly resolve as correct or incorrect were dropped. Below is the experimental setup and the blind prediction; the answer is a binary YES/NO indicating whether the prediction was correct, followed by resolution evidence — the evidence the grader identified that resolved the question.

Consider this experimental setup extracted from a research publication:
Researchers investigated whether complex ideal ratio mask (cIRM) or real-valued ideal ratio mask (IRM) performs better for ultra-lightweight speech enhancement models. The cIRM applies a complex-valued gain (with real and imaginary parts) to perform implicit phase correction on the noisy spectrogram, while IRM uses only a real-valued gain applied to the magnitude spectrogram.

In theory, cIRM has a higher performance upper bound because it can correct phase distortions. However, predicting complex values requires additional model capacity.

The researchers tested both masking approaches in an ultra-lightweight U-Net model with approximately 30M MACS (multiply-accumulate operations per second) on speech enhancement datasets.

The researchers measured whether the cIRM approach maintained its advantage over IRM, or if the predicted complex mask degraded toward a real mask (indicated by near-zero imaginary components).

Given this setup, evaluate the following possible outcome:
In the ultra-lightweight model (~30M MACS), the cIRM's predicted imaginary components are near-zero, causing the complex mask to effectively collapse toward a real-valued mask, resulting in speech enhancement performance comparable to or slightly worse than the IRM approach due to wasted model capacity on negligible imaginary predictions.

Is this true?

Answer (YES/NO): YES